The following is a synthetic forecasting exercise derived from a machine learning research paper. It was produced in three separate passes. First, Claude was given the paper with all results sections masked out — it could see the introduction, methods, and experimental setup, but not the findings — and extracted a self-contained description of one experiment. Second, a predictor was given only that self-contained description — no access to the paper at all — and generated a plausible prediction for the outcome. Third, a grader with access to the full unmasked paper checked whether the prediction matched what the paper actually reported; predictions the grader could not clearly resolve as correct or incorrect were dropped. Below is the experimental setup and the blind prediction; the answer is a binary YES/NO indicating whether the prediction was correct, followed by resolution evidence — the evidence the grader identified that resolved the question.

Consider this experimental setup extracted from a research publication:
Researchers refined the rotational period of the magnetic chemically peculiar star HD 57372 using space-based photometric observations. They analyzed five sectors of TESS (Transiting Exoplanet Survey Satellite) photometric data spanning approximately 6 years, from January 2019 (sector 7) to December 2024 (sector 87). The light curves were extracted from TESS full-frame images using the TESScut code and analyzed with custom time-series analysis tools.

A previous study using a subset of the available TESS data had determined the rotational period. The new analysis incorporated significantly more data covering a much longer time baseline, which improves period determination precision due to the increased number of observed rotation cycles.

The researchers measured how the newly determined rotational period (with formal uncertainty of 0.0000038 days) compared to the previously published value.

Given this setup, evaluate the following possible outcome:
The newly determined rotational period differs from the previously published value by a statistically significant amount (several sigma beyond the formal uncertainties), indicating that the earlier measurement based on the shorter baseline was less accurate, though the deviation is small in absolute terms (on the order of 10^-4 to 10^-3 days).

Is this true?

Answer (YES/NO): NO